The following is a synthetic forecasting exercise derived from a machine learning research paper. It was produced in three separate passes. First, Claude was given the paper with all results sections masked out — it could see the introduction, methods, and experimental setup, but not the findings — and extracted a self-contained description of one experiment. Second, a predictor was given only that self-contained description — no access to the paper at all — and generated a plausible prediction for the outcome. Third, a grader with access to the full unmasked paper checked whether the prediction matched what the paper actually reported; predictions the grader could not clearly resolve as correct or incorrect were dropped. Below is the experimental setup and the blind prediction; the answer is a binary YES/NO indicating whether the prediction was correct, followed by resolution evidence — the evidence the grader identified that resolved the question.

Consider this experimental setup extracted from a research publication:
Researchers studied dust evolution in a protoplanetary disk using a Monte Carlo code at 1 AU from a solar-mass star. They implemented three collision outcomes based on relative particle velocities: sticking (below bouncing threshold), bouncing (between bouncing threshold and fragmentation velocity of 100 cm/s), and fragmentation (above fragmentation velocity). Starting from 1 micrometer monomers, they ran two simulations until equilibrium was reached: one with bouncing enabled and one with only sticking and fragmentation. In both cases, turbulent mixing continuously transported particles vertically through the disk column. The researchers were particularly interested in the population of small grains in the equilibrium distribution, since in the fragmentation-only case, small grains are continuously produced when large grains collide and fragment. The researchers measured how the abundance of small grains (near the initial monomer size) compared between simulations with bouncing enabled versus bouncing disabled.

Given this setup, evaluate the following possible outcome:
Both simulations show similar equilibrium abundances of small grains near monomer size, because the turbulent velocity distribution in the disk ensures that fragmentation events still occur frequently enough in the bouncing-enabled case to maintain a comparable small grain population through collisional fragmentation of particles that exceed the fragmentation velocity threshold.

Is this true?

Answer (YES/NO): NO